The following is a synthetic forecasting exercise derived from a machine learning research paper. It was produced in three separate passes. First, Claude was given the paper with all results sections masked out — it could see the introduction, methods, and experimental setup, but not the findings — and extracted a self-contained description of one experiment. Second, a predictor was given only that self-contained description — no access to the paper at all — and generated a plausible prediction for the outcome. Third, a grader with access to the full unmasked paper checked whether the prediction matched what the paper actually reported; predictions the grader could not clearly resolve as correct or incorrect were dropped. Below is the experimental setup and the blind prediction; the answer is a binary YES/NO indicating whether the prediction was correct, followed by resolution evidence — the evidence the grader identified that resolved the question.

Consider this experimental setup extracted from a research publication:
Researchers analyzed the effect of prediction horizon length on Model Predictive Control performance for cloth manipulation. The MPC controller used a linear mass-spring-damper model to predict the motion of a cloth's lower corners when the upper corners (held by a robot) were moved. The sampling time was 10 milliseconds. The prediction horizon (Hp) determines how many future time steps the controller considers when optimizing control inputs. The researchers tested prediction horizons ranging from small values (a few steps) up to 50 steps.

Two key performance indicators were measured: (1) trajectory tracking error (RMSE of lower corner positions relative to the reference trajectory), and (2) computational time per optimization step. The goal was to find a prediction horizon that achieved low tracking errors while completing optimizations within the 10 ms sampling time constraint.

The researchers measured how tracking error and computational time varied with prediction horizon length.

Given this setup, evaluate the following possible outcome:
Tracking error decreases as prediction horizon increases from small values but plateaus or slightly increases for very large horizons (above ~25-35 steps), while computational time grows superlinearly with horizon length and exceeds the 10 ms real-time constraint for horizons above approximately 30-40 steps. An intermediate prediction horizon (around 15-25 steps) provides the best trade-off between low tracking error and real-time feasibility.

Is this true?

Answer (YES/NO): NO